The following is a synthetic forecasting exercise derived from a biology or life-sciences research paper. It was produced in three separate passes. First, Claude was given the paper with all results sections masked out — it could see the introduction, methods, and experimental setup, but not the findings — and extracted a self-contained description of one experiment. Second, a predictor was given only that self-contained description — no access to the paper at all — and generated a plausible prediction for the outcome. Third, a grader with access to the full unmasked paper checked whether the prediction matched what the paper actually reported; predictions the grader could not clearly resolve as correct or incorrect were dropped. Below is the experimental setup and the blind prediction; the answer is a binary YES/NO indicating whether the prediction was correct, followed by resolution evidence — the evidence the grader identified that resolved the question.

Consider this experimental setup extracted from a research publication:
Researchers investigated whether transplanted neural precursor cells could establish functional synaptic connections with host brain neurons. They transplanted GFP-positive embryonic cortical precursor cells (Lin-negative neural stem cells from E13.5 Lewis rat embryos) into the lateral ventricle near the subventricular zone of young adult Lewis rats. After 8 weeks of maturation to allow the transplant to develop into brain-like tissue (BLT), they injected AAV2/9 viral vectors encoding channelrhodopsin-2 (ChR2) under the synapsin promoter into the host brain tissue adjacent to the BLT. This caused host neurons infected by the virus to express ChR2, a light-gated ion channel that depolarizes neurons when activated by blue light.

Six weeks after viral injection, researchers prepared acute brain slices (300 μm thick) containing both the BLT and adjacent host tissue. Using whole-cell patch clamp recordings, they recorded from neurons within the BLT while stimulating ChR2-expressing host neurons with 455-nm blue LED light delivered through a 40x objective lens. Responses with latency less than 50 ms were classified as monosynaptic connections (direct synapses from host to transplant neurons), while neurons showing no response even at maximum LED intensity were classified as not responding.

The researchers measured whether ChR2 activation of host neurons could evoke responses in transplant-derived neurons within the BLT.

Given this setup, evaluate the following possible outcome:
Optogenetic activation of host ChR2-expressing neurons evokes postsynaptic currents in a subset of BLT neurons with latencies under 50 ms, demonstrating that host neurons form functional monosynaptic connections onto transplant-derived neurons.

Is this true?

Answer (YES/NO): YES